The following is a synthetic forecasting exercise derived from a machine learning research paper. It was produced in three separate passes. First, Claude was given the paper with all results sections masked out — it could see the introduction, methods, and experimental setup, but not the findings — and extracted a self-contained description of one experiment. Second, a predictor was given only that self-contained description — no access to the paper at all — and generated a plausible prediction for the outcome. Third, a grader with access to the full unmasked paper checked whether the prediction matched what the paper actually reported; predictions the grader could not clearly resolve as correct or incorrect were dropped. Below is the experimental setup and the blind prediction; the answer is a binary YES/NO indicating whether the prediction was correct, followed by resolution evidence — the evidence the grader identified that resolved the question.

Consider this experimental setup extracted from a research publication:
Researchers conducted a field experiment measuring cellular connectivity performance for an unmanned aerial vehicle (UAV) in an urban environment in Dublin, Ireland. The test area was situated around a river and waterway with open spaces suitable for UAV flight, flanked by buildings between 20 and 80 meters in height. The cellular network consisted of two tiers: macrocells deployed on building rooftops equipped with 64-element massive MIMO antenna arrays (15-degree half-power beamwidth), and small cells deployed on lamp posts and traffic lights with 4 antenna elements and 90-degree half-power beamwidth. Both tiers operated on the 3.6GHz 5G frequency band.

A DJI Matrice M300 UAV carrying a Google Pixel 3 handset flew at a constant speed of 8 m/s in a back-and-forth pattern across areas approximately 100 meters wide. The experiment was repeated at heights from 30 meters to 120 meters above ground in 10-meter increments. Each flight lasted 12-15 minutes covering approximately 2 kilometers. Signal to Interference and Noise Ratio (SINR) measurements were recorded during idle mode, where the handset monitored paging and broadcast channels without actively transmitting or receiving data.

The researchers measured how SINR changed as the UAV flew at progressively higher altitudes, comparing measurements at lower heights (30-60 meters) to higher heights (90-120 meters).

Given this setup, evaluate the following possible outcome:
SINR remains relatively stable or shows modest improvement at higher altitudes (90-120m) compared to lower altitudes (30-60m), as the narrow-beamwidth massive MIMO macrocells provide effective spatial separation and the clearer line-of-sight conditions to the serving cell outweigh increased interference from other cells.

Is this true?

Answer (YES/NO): NO